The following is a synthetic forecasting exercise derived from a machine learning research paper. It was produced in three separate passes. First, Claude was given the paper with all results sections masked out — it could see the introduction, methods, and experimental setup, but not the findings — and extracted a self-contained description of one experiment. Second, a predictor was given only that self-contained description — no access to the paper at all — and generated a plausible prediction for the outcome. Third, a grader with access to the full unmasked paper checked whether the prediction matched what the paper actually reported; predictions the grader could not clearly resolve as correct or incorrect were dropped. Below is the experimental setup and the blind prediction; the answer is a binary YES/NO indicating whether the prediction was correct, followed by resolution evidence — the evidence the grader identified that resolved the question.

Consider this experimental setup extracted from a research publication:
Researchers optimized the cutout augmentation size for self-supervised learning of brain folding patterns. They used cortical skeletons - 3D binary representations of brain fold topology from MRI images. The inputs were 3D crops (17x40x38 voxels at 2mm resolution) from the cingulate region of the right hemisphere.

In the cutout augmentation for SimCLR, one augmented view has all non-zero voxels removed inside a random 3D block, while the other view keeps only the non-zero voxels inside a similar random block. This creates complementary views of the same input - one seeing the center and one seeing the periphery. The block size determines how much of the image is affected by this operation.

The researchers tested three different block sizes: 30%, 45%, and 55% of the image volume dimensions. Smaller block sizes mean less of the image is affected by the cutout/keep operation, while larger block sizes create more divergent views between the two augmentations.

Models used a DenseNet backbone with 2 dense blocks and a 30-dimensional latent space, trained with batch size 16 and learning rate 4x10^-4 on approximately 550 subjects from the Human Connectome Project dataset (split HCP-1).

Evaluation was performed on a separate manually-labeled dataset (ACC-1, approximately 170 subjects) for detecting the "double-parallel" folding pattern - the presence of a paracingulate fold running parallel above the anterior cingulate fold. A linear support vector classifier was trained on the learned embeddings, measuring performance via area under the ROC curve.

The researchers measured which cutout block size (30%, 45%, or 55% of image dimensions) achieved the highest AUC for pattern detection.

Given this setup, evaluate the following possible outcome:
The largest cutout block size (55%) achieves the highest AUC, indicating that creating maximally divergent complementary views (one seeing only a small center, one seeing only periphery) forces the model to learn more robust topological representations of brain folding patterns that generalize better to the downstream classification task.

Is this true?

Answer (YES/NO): YES